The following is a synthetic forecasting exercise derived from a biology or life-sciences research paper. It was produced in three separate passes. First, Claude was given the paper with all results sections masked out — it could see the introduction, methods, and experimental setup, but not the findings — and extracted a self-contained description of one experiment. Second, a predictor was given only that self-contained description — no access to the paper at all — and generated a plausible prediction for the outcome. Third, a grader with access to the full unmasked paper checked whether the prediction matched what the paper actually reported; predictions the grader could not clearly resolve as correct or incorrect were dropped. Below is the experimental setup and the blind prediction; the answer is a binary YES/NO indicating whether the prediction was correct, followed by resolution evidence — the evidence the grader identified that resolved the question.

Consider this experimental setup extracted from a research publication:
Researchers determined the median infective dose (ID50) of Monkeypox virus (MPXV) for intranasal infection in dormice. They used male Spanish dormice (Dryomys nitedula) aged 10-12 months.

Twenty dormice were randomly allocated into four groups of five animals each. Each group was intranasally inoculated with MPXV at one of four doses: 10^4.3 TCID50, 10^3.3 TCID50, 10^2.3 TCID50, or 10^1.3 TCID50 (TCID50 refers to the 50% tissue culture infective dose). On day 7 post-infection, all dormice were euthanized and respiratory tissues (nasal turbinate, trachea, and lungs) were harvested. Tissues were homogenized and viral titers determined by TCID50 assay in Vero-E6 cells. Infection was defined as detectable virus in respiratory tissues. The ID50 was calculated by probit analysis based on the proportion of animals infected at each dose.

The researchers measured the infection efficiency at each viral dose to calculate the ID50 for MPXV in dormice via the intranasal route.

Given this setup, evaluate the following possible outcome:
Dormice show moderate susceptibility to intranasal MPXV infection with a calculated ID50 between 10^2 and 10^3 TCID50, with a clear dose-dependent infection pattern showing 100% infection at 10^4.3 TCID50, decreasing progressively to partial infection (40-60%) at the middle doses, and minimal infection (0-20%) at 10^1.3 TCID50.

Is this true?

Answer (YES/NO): YES